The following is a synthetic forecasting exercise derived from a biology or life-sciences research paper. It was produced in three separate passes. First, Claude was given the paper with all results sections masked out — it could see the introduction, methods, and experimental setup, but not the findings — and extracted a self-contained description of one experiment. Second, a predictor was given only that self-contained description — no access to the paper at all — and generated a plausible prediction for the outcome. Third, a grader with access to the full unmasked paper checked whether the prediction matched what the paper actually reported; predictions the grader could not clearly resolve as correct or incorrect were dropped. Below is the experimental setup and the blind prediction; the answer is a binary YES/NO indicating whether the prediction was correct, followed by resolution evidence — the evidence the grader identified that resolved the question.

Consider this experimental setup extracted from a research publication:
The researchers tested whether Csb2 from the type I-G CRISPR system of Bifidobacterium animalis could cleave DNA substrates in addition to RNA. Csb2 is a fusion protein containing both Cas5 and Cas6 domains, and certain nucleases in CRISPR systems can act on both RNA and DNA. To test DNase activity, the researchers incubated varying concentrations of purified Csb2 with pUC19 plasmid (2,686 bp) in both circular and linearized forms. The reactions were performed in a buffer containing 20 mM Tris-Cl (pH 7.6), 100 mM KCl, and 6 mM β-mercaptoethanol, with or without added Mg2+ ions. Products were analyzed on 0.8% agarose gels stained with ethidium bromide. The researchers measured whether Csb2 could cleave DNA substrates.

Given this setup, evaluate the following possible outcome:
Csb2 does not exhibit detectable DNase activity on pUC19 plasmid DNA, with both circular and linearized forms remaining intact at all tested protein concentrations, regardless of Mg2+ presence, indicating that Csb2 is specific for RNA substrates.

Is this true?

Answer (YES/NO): NO